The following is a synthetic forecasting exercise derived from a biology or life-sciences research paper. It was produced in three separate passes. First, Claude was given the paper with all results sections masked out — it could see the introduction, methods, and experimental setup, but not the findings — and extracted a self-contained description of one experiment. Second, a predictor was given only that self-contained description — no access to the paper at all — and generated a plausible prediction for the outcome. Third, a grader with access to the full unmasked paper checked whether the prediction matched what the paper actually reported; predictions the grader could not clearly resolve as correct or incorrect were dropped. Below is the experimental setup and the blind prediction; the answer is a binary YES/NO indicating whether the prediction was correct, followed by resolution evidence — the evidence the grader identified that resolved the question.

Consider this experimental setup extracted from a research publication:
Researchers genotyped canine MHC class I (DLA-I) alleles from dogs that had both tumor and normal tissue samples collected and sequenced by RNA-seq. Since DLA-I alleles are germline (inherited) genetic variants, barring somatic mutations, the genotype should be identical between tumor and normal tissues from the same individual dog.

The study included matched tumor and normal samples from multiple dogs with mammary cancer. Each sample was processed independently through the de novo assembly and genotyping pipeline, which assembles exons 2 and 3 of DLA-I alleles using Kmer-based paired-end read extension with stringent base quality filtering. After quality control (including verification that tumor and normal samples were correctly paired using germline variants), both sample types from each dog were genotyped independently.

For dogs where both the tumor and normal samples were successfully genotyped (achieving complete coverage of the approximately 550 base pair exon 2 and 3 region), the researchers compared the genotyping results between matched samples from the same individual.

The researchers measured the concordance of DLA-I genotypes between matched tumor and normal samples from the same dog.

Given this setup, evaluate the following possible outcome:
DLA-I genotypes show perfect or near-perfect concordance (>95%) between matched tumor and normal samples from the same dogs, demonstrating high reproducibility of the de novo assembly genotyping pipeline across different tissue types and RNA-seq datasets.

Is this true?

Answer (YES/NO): NO